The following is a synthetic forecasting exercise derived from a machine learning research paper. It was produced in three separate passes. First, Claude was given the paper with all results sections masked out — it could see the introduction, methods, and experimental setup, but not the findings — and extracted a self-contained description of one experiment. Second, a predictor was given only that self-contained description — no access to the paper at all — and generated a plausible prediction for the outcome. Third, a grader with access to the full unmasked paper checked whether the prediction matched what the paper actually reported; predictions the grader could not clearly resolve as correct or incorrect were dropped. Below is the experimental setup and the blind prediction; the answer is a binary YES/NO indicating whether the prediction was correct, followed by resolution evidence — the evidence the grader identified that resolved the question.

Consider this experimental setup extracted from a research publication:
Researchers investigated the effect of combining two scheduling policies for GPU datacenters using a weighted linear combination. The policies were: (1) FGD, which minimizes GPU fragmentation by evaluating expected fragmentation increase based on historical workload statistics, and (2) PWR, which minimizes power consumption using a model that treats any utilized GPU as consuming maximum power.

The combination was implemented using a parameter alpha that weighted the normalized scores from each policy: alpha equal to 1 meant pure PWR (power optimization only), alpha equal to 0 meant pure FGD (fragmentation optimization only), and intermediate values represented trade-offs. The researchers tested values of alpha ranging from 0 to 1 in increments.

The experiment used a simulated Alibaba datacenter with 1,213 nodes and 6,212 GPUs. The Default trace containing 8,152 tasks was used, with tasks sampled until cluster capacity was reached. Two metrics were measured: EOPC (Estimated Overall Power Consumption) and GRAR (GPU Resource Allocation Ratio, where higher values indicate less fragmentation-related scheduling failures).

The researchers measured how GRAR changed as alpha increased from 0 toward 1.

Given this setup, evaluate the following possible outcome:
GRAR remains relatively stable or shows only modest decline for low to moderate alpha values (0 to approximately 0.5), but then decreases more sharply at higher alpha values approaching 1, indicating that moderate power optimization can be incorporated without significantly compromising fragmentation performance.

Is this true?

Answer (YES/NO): NO